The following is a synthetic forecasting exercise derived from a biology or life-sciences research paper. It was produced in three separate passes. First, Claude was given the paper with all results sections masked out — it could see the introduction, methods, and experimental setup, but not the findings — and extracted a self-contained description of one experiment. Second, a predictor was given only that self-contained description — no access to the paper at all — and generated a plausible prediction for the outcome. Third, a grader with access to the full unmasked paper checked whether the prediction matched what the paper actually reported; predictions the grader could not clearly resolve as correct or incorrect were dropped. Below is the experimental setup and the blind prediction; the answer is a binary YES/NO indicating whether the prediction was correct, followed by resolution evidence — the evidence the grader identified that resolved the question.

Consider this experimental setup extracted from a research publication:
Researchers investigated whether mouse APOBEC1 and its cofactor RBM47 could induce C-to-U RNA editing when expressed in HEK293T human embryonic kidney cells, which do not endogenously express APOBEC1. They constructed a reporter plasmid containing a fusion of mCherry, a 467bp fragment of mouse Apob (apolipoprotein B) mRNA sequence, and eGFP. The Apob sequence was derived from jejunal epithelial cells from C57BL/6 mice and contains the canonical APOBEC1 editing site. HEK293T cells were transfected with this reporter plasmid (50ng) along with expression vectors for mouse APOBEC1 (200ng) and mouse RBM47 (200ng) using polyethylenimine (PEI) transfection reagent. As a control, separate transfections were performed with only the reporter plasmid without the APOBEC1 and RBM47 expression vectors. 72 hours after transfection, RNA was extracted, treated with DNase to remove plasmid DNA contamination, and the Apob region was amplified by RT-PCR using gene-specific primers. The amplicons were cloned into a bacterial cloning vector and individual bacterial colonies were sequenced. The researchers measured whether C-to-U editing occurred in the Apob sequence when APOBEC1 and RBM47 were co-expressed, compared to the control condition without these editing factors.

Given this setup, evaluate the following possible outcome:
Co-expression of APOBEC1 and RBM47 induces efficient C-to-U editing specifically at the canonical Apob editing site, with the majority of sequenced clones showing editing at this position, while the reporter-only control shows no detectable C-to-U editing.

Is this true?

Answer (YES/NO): NO